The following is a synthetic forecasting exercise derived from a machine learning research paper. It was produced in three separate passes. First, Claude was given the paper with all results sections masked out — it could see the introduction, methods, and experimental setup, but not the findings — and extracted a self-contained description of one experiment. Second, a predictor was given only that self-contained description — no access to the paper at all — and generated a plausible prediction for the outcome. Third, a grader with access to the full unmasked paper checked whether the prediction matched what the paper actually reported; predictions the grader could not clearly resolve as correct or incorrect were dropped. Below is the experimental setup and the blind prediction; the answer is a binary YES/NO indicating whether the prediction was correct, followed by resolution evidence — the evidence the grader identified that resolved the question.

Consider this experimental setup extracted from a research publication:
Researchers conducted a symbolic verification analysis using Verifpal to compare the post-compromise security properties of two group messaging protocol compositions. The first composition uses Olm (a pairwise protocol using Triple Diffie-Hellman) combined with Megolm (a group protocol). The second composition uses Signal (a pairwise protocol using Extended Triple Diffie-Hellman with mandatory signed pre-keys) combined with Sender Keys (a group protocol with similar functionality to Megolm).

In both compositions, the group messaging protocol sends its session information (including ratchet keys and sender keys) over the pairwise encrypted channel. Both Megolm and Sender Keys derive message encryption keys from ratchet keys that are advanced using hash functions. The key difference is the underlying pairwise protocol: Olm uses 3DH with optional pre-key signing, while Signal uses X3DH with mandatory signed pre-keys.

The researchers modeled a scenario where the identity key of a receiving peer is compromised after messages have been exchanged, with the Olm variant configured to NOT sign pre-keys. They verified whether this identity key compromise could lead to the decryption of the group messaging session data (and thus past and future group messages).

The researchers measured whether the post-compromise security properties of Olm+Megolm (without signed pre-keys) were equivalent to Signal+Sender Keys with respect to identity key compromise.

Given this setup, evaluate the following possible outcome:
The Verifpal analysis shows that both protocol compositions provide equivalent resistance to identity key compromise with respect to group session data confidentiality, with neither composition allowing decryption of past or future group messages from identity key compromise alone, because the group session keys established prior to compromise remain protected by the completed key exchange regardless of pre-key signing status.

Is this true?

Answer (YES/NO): NO